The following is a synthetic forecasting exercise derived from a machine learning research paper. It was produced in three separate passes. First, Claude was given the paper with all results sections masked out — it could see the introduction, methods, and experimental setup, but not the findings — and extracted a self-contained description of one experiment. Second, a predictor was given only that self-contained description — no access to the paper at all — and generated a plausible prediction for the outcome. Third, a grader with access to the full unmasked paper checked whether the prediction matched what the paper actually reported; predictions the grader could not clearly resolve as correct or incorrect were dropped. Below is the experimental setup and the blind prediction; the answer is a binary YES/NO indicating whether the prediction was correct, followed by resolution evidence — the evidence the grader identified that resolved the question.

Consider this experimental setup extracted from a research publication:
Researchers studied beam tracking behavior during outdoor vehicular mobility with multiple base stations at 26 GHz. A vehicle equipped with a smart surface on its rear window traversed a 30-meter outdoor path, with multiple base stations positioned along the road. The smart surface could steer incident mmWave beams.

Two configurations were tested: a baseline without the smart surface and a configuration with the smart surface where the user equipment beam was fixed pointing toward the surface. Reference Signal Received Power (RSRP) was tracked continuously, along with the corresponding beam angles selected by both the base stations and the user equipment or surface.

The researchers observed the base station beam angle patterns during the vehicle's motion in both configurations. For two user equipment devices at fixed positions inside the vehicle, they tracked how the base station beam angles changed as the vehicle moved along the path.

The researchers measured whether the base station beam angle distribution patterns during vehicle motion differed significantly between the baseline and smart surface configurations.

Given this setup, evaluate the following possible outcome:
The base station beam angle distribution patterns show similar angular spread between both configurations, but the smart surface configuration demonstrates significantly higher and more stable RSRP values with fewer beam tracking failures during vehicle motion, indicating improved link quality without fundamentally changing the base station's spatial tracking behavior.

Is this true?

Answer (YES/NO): YES